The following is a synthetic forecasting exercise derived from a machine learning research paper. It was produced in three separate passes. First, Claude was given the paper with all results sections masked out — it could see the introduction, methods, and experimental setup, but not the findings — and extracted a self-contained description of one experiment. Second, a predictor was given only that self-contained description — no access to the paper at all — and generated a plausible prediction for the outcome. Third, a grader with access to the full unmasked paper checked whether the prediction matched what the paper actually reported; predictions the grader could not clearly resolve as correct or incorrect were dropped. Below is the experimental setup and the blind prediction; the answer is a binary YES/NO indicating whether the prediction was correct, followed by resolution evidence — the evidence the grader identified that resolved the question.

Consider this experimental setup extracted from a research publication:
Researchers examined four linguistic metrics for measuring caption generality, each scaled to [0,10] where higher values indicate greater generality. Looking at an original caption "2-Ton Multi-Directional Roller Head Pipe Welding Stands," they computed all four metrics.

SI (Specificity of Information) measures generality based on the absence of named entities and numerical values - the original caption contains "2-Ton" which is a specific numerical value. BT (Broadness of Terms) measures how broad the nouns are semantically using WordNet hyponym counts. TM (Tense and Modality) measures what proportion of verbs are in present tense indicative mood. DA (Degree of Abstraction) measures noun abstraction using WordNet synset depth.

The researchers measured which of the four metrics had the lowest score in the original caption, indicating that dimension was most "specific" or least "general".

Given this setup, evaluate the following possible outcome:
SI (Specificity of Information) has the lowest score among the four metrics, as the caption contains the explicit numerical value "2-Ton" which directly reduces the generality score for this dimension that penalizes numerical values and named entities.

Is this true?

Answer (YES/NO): NO